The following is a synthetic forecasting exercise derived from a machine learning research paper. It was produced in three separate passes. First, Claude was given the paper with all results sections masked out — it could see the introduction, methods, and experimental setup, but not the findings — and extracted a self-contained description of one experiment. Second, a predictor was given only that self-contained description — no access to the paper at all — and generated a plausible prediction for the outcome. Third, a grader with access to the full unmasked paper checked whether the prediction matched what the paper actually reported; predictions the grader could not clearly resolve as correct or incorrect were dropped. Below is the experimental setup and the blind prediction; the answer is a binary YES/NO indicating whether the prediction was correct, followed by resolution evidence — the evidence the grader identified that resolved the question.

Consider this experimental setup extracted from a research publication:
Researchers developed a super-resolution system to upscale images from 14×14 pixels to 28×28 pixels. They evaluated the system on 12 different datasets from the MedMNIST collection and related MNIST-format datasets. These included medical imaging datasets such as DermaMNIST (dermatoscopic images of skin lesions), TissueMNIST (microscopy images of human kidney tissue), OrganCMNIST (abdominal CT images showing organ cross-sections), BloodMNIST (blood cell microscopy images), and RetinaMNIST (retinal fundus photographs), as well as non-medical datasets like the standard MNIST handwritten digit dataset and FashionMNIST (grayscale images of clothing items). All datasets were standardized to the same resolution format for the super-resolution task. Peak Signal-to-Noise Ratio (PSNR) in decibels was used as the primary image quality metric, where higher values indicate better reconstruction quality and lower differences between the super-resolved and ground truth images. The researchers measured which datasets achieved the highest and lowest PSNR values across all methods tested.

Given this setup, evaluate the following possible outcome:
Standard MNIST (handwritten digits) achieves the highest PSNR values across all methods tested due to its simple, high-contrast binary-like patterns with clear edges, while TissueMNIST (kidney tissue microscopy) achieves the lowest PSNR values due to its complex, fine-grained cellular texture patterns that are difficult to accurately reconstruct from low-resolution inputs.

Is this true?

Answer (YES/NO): NO